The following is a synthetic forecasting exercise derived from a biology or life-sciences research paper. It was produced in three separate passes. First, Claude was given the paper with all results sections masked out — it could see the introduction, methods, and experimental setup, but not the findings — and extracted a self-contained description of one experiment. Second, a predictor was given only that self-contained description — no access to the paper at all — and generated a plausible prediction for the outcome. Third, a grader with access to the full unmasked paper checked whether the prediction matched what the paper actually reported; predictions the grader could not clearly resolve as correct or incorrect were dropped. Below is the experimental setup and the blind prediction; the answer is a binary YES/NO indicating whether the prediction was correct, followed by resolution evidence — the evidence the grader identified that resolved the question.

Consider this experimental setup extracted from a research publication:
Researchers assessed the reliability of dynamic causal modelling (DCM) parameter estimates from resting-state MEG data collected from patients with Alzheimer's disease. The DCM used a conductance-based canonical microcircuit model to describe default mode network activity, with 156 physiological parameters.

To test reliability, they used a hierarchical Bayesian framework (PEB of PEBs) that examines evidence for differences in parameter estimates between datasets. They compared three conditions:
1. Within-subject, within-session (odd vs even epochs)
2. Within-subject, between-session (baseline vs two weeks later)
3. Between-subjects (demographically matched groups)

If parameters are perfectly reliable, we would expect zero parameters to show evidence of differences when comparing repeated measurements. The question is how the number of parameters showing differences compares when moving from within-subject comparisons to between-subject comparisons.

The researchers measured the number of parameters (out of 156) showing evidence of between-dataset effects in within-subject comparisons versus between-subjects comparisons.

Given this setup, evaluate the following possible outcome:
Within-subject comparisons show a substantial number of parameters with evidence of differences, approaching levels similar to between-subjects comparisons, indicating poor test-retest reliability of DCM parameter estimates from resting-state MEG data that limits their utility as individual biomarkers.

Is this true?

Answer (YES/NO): NO